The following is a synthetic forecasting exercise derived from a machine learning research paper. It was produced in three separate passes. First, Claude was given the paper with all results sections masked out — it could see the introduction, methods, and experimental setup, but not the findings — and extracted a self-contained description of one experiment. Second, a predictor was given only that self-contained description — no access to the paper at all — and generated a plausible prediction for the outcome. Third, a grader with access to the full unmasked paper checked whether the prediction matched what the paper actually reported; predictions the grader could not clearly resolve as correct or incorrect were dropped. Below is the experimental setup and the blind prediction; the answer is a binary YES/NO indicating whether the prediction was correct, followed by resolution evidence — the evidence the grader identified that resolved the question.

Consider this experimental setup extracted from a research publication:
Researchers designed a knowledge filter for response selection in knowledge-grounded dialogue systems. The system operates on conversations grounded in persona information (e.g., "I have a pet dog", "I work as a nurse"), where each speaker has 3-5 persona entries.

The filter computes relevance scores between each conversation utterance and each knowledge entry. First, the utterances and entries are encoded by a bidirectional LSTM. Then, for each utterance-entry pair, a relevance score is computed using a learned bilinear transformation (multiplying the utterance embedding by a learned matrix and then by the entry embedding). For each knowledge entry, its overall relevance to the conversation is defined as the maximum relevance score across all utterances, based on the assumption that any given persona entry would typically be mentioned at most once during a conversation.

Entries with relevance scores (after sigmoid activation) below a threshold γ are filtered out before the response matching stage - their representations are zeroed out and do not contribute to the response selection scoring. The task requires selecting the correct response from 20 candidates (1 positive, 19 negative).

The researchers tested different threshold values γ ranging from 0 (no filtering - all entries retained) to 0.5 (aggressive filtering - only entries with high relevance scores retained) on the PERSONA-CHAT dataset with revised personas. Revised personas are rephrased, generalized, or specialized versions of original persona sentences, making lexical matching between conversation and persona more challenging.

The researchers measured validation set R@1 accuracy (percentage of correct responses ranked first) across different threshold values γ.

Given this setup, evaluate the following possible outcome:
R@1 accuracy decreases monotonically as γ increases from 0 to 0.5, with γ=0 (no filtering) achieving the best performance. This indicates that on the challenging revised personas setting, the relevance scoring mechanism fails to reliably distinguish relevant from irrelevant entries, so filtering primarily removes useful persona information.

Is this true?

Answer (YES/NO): NO